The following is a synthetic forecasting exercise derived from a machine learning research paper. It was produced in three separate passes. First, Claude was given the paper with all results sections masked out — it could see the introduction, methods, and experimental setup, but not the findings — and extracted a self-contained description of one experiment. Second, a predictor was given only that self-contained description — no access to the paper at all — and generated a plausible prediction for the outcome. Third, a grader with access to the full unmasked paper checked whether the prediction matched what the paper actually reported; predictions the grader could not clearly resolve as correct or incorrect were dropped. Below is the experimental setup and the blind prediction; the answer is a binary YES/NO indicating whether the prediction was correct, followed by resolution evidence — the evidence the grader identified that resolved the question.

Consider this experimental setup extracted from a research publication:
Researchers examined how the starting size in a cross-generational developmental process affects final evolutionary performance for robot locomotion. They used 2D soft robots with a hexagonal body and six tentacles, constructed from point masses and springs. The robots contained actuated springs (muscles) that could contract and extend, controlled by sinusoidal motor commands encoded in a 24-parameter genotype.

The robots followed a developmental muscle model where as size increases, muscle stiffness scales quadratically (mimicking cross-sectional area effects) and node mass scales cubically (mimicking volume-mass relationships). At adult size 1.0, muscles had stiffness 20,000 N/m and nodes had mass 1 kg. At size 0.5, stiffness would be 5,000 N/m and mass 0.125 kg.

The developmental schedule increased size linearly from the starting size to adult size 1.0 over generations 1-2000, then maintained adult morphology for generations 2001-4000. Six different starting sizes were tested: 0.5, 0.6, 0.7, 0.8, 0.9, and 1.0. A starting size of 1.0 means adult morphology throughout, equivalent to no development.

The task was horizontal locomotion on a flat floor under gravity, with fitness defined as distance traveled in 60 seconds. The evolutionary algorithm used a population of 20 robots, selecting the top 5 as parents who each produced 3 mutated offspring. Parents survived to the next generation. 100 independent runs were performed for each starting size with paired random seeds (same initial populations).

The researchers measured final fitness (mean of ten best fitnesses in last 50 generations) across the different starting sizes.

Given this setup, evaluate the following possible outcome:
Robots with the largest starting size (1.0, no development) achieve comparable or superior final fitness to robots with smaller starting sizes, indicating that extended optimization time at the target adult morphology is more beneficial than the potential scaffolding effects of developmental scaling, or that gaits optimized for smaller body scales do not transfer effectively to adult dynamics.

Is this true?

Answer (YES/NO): NO